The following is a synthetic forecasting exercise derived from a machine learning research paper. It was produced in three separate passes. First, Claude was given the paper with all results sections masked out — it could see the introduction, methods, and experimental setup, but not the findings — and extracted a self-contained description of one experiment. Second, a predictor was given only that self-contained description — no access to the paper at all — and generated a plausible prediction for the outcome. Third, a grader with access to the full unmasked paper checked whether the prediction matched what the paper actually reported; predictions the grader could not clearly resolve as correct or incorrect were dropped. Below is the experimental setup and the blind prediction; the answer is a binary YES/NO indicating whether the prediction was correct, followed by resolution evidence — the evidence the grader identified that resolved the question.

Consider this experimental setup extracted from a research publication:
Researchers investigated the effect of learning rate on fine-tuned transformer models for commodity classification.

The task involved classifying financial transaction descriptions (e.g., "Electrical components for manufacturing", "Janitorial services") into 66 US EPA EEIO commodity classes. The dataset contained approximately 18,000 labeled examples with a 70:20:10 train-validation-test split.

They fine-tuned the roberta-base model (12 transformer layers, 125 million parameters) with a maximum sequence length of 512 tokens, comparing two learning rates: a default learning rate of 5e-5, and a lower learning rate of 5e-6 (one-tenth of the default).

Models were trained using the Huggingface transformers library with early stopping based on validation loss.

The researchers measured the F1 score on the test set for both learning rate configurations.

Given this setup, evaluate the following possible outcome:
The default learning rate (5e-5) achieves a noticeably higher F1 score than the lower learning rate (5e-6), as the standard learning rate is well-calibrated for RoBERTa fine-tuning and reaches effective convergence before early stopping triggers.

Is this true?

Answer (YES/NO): NO